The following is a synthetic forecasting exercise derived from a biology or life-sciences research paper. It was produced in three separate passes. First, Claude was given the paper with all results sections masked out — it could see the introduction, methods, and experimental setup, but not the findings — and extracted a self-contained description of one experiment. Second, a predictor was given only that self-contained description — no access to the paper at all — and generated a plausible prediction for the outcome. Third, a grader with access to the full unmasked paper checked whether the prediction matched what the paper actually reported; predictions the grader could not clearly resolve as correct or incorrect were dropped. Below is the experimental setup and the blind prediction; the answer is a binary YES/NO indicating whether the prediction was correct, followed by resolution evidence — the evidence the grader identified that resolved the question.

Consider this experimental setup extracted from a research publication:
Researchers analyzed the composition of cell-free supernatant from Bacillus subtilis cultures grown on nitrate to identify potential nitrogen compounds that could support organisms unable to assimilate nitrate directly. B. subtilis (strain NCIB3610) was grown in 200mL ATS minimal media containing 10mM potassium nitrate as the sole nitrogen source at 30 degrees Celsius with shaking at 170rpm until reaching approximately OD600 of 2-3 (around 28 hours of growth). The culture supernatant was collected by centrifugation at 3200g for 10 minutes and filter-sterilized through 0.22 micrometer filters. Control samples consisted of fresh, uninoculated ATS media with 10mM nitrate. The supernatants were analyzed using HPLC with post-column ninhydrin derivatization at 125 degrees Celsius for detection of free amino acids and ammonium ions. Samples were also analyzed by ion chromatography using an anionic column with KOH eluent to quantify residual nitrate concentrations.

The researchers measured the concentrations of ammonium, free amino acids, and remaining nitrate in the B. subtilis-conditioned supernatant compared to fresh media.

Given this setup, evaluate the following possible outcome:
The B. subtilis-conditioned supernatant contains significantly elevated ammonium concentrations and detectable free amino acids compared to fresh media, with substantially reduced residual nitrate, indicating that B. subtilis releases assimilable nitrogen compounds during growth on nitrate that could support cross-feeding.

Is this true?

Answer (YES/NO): NO